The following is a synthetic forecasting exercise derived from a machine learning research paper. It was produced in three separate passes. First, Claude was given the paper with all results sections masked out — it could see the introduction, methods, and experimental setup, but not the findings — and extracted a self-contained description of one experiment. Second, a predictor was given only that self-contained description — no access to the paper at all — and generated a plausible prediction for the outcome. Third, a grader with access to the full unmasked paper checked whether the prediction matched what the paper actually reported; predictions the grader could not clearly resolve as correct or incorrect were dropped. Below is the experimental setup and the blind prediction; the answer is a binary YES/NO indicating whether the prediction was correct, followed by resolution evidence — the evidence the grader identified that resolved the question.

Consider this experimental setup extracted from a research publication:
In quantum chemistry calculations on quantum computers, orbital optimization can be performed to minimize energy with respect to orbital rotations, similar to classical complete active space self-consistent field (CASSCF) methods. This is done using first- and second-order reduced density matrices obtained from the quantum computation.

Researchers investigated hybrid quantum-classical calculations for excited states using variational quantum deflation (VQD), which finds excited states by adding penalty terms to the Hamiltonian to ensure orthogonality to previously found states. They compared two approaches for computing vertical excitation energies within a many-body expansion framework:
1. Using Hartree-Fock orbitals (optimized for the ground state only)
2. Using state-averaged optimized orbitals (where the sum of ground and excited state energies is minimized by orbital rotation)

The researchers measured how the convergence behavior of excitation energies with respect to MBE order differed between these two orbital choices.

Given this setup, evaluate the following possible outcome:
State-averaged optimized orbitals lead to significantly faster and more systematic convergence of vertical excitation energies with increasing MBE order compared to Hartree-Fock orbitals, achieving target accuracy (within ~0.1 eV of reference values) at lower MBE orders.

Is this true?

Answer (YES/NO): YES